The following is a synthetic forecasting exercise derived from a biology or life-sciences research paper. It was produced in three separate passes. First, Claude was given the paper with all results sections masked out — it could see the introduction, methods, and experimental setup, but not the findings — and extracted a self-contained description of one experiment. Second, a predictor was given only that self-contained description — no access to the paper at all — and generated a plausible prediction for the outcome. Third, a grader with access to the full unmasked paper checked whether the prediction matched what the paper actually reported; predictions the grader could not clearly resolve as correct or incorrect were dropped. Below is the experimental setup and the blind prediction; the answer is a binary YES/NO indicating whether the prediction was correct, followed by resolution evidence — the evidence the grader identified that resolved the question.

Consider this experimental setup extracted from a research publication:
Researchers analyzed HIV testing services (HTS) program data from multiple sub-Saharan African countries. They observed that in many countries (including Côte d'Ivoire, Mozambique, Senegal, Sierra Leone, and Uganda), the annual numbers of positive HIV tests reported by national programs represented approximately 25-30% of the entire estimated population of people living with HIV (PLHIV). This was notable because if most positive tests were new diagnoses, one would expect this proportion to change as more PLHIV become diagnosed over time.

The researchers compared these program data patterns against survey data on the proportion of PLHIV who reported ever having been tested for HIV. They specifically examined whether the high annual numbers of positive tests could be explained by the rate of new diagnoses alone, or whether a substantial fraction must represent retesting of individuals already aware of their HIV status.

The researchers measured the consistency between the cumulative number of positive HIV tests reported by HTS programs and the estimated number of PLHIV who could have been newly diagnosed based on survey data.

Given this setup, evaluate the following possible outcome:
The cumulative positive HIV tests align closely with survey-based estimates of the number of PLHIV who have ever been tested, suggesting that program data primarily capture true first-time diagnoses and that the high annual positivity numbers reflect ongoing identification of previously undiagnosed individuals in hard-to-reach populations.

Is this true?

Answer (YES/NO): NO